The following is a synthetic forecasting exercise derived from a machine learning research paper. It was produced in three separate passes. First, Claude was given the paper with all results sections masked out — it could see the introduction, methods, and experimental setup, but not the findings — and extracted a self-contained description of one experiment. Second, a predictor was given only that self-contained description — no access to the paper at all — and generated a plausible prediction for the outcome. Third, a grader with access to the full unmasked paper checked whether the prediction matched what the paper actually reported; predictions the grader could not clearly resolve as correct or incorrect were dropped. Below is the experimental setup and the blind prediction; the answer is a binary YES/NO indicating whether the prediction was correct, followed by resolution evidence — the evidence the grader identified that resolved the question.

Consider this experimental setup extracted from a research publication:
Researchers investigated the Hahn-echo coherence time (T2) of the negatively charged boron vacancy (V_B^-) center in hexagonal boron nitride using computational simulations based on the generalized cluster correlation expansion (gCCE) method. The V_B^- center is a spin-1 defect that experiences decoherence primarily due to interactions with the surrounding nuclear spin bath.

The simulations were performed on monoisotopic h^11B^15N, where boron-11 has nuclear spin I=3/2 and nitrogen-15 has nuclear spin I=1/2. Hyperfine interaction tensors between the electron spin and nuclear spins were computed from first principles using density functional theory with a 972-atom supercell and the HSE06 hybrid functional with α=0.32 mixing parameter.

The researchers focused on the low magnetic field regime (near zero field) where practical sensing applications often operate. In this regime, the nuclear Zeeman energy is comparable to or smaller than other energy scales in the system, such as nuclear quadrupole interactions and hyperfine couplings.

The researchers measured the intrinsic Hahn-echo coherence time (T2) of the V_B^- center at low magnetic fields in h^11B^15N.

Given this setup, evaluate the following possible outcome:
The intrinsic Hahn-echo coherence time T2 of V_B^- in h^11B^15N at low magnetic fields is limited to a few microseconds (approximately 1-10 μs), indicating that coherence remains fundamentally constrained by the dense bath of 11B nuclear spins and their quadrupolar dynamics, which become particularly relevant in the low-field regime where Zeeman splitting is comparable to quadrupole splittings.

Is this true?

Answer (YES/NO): NO